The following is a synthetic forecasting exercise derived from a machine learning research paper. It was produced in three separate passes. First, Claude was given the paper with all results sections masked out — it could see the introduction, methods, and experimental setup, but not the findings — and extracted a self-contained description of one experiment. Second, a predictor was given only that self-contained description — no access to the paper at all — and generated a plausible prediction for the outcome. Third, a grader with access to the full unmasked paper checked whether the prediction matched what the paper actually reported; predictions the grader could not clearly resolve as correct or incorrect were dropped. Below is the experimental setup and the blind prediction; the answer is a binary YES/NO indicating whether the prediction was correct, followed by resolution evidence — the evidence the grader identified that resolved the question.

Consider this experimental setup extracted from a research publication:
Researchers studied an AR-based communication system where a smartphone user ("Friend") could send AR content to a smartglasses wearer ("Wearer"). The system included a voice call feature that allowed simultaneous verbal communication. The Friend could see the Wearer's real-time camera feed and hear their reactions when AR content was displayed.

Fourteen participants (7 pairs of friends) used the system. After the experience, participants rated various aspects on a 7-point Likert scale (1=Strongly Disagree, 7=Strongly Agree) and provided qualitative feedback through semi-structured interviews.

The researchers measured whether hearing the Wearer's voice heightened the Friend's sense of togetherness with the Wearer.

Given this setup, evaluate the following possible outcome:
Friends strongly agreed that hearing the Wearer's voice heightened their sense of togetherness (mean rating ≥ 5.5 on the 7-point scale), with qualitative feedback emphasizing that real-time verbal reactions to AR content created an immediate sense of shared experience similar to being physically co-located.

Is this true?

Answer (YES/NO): NO